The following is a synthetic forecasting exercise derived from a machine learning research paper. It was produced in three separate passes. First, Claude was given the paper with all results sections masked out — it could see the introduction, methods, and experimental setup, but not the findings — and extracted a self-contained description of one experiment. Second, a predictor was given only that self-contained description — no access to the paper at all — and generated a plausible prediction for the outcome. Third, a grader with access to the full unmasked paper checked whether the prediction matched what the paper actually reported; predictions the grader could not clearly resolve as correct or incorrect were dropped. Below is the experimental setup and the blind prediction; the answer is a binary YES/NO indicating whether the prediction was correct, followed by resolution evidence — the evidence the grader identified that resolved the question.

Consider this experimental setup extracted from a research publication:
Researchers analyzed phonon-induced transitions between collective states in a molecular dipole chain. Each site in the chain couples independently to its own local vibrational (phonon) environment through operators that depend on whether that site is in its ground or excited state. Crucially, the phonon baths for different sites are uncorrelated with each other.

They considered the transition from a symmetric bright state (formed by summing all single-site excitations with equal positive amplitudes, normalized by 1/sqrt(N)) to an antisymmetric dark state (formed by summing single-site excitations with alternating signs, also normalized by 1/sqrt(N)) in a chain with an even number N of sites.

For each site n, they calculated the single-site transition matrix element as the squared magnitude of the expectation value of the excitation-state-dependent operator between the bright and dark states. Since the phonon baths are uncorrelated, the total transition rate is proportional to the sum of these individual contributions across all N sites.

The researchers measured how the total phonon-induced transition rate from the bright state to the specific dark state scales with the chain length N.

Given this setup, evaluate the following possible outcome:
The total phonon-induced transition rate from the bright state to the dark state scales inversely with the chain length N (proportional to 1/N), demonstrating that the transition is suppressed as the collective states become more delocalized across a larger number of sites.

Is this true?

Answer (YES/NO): YES